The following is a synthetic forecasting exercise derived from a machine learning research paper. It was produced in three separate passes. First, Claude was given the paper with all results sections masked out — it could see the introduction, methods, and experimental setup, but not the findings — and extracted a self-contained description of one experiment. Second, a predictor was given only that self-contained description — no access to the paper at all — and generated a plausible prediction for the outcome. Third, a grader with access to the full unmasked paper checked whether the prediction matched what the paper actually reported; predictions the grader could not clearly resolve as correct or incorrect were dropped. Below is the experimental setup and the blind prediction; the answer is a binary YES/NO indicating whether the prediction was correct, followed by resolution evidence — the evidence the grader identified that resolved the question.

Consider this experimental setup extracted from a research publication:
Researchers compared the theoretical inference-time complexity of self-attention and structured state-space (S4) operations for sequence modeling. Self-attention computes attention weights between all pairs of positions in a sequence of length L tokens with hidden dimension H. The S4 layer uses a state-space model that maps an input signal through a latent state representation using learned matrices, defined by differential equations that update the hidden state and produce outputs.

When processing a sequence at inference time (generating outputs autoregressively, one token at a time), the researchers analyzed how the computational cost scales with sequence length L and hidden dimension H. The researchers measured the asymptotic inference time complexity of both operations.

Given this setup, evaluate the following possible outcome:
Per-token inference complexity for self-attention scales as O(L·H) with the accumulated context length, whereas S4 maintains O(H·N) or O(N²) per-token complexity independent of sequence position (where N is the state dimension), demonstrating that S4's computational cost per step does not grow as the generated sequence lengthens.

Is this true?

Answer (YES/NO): NO